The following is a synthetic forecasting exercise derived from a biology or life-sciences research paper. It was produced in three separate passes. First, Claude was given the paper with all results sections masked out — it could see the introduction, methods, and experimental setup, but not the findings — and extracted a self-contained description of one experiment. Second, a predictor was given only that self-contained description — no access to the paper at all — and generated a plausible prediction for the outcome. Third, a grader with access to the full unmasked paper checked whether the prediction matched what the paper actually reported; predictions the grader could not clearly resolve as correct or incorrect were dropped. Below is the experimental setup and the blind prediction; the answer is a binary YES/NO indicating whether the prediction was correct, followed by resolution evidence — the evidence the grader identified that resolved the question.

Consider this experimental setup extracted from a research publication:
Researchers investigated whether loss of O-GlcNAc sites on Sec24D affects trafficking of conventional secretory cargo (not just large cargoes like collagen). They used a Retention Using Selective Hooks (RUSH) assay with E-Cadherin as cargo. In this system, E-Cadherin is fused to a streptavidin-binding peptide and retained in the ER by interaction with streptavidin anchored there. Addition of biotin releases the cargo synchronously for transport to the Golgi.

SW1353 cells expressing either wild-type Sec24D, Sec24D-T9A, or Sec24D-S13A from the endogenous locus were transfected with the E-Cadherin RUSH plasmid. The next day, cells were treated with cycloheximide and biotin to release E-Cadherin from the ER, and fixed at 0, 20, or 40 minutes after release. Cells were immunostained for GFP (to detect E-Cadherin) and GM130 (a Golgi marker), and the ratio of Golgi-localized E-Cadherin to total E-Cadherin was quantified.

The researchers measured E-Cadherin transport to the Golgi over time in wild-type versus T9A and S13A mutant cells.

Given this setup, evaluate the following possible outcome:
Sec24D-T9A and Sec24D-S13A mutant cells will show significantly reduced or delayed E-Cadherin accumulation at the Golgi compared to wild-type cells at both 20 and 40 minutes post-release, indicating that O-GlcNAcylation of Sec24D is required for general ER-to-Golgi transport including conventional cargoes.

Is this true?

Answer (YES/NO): NO